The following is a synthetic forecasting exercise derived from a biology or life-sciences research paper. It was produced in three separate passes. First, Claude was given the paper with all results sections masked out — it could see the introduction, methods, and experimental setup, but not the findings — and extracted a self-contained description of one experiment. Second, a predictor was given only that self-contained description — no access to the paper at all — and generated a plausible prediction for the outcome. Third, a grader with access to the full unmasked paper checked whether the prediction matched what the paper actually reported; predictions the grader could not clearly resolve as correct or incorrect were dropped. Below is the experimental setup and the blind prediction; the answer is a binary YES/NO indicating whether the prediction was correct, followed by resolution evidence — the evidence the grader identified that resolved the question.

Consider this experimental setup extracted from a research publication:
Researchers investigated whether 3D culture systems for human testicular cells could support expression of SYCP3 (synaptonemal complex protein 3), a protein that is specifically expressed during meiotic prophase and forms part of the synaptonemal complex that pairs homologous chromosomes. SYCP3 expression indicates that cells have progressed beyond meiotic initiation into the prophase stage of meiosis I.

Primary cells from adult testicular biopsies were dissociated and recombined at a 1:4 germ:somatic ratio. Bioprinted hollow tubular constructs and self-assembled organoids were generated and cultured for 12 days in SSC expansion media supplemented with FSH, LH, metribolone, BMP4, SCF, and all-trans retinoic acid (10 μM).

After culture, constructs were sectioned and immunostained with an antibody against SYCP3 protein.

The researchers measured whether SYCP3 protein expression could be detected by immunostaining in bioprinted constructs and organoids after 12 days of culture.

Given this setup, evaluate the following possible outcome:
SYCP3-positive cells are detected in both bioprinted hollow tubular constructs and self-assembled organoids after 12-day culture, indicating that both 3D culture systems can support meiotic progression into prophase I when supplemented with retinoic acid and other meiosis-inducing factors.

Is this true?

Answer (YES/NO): YES